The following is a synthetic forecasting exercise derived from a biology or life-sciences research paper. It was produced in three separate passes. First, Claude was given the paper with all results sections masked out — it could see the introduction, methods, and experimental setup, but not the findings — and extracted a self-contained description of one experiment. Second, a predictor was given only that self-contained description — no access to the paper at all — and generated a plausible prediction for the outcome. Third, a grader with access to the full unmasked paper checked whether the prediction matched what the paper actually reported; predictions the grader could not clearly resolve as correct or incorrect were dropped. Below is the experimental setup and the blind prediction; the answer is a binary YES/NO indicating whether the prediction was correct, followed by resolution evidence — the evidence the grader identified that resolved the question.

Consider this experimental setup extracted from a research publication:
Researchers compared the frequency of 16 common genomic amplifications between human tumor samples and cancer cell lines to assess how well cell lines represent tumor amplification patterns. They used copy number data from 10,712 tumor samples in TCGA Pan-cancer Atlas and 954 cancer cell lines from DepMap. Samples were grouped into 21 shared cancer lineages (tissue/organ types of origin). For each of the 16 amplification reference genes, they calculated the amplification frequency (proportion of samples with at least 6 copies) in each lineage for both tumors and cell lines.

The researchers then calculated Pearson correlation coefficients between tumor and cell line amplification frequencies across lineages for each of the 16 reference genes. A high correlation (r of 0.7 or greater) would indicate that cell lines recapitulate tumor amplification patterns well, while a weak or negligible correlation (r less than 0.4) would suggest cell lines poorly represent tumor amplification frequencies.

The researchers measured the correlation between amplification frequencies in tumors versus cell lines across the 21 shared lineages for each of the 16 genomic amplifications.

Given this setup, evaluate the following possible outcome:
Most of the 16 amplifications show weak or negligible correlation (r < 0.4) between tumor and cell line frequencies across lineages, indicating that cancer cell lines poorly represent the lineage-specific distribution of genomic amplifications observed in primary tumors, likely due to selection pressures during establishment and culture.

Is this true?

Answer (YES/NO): NO